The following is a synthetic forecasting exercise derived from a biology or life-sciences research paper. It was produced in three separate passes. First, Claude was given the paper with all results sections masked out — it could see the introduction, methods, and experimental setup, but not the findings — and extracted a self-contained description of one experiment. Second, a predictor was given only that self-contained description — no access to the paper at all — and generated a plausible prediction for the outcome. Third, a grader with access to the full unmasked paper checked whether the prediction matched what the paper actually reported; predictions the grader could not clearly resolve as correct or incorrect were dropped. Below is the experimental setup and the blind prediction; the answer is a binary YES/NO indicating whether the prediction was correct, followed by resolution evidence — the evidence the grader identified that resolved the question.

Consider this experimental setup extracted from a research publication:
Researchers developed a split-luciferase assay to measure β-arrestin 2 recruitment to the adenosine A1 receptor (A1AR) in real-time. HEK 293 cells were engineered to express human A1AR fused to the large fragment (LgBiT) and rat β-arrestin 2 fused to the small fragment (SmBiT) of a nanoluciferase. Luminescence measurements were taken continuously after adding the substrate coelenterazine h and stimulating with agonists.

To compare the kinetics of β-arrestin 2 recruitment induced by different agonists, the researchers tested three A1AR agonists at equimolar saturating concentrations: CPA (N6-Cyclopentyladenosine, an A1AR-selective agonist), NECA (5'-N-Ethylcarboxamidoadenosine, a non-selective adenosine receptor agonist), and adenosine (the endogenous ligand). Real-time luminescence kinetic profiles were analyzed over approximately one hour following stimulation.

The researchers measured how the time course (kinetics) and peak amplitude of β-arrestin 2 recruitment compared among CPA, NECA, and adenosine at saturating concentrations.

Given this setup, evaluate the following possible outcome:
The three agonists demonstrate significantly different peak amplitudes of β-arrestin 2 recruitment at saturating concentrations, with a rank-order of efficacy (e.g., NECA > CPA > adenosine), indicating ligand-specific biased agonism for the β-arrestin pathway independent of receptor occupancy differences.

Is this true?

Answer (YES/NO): NO